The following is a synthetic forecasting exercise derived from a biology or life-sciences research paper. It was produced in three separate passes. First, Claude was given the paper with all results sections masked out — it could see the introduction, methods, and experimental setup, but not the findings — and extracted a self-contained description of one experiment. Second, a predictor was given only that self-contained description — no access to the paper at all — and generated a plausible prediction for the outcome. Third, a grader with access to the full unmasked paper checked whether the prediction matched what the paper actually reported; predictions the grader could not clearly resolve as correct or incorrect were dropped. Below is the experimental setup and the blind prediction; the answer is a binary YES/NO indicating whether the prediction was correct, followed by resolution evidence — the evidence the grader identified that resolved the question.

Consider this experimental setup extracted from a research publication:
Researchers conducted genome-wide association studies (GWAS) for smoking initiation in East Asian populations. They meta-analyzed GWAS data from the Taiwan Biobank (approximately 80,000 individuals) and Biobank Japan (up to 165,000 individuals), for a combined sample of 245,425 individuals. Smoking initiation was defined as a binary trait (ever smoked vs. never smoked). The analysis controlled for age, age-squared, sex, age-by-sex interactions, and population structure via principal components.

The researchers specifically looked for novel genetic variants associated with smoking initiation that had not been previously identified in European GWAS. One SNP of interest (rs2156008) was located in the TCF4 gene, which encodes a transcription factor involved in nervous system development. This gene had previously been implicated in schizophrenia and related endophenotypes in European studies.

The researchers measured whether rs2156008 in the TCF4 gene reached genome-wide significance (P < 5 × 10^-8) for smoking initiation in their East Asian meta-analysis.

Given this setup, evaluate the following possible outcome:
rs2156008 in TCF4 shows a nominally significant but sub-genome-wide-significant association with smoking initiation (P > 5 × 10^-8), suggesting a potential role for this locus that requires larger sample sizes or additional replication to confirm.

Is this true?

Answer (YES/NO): NO